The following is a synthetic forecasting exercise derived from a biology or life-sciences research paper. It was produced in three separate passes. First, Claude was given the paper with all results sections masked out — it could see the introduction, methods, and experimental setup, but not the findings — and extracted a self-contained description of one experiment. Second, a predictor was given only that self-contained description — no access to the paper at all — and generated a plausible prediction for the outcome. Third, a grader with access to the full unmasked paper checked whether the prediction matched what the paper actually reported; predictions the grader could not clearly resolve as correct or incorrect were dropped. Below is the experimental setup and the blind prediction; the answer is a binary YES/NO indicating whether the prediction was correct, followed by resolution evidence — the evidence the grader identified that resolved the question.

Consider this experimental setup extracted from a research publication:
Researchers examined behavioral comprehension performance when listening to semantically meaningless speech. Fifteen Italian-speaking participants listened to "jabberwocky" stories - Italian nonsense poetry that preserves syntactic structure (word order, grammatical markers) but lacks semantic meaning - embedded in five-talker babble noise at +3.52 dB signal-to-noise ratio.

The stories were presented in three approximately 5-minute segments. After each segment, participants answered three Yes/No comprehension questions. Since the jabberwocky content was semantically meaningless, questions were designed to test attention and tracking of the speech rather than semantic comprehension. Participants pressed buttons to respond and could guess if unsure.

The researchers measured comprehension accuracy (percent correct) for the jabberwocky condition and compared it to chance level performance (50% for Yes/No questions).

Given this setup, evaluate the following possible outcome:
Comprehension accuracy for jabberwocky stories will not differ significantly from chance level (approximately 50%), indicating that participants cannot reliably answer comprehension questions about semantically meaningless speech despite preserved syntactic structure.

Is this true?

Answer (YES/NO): NO